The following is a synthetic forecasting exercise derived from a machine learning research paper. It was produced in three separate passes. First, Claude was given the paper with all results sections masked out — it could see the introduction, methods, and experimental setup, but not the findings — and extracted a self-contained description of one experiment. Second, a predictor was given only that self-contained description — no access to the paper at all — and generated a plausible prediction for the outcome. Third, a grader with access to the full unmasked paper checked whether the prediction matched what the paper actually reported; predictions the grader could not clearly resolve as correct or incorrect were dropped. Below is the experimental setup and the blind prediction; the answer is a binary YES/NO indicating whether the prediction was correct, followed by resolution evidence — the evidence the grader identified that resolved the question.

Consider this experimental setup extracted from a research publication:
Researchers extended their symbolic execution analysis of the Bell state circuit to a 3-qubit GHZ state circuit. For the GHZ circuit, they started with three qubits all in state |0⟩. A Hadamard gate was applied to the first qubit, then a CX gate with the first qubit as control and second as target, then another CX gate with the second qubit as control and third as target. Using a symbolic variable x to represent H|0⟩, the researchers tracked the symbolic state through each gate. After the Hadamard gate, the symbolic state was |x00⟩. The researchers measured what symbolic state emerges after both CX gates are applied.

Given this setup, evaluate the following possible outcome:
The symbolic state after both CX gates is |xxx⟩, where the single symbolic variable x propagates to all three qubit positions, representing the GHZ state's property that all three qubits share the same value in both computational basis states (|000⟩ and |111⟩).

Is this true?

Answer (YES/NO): YES